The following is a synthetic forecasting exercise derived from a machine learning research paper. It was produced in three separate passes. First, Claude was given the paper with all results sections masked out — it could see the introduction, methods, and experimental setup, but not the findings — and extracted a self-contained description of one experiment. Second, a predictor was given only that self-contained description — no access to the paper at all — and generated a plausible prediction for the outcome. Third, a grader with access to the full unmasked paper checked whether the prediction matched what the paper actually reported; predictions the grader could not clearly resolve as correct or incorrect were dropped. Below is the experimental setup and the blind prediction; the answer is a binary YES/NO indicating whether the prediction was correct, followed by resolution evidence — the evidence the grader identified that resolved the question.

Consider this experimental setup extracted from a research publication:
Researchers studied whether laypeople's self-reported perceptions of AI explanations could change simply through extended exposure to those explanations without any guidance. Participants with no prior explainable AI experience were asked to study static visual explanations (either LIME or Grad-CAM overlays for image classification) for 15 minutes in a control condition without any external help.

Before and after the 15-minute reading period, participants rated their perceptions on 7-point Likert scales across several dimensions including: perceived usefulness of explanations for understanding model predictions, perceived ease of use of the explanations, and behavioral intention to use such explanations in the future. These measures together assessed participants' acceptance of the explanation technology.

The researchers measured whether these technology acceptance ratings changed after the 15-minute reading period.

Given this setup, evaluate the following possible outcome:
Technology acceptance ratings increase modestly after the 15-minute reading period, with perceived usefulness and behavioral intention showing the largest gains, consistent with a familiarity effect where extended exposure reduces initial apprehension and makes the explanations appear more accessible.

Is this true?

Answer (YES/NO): NO